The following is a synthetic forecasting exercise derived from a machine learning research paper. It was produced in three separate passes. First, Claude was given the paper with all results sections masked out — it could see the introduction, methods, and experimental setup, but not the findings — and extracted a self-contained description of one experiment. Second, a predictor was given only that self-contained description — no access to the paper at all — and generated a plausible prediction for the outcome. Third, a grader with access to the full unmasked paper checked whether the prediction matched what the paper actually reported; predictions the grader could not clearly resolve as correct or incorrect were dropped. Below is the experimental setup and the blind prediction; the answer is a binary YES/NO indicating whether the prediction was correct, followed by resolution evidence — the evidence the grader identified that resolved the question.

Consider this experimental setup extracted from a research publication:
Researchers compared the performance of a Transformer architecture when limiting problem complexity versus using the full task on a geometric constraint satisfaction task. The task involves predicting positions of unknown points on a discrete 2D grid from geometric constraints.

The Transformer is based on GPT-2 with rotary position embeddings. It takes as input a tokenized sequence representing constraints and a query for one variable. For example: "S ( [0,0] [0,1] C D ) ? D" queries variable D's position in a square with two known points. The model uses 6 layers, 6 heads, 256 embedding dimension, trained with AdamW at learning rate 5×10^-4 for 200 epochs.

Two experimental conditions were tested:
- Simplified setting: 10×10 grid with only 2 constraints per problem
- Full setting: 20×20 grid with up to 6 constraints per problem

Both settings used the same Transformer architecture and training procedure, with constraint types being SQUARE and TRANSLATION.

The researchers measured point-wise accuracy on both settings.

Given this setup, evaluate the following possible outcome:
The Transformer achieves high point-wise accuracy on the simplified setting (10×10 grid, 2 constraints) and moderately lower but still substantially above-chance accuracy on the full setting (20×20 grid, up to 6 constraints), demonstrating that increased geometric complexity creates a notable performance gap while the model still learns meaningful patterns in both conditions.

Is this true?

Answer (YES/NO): NO